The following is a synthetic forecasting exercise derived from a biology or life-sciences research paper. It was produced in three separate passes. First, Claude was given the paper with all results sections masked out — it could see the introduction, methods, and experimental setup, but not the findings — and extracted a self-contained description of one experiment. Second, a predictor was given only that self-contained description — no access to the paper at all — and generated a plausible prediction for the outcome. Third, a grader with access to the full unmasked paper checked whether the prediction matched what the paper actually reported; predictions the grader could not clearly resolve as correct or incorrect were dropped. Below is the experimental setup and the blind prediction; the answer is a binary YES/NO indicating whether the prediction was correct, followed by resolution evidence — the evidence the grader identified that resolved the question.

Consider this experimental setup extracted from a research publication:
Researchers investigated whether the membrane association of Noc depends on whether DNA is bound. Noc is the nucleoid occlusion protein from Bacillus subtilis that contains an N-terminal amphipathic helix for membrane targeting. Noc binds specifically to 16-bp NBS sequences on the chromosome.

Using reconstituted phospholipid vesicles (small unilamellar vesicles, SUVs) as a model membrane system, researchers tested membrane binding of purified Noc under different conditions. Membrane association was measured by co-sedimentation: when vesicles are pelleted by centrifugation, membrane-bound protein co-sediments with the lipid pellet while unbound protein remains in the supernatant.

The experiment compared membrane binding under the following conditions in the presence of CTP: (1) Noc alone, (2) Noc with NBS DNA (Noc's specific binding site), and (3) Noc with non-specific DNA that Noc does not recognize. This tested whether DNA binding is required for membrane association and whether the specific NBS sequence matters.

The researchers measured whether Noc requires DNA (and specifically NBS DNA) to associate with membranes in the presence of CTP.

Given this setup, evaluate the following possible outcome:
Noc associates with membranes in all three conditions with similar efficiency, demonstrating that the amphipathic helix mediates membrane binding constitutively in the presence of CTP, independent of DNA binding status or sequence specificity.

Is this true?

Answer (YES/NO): NO